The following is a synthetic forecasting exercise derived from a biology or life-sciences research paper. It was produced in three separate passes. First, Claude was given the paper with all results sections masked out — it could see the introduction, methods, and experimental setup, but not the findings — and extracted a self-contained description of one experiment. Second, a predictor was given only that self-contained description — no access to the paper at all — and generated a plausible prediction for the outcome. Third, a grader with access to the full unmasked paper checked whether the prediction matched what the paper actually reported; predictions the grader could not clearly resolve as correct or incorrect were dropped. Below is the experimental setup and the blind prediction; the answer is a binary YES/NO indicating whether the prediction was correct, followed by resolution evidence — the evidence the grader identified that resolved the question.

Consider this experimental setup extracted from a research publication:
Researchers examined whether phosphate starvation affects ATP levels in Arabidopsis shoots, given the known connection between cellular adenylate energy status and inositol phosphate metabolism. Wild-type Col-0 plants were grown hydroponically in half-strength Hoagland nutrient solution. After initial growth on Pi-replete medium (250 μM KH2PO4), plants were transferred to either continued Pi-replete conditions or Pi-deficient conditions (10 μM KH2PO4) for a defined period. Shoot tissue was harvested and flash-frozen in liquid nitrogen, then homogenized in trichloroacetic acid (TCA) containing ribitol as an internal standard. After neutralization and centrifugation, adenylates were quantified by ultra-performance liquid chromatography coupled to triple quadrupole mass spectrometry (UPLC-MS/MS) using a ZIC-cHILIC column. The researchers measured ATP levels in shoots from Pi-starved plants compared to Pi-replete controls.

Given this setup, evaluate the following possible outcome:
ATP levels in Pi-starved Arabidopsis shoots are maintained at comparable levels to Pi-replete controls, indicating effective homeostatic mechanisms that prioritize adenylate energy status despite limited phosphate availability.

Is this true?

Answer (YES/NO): NO